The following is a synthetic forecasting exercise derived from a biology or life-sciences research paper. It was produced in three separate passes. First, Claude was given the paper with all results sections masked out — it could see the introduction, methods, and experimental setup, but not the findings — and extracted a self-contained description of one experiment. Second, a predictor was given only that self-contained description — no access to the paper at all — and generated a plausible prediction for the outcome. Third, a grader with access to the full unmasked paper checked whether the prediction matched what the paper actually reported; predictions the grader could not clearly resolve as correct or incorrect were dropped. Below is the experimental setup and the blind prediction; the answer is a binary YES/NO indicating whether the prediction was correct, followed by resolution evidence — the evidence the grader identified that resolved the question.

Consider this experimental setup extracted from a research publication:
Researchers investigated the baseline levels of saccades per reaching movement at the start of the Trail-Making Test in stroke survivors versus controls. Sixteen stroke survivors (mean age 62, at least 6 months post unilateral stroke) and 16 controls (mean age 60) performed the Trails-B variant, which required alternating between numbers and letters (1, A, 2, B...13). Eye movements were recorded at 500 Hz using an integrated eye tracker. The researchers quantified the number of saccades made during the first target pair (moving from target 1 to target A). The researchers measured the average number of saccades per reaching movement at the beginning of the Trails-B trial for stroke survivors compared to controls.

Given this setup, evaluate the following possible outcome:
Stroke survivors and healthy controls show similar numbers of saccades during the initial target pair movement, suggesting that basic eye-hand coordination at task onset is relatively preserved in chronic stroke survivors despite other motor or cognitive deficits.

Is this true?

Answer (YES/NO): NO